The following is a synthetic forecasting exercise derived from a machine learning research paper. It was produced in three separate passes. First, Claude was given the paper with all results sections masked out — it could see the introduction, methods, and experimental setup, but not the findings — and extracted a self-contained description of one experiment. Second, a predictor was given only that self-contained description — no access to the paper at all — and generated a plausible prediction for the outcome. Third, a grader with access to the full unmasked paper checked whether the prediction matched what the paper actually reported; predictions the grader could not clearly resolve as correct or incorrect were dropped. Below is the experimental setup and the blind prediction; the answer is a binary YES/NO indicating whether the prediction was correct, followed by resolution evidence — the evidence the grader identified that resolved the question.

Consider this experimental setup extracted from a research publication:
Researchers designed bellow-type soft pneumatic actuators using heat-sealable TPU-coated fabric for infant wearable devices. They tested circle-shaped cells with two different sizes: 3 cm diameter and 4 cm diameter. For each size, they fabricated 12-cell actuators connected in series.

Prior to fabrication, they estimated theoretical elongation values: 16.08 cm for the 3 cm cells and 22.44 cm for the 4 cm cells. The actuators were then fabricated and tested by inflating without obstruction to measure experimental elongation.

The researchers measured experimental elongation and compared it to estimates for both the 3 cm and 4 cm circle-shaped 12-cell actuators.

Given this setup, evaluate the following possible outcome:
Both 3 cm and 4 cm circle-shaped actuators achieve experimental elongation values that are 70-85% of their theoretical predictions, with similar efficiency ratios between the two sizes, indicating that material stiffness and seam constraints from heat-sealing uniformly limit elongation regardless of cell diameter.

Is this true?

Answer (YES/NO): NO